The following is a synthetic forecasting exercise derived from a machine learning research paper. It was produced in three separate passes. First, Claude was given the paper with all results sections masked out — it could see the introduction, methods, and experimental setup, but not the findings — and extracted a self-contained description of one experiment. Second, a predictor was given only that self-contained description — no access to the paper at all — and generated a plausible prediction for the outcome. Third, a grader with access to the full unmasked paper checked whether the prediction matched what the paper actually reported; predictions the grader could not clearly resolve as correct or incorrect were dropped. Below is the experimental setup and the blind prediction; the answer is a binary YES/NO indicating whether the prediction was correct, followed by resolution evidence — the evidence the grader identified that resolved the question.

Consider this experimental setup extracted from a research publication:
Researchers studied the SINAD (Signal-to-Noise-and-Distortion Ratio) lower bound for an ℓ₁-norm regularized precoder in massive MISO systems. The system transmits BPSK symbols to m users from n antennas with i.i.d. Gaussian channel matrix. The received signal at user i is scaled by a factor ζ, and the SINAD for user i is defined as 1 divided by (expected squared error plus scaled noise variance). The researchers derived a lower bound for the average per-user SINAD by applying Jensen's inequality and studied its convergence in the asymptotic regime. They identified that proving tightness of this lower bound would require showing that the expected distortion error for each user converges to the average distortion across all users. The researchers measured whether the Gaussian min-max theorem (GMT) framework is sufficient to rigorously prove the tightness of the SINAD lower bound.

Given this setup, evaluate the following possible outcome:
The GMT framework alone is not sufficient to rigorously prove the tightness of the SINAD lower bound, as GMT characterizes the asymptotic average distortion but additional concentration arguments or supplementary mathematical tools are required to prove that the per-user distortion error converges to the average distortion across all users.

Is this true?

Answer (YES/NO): YES